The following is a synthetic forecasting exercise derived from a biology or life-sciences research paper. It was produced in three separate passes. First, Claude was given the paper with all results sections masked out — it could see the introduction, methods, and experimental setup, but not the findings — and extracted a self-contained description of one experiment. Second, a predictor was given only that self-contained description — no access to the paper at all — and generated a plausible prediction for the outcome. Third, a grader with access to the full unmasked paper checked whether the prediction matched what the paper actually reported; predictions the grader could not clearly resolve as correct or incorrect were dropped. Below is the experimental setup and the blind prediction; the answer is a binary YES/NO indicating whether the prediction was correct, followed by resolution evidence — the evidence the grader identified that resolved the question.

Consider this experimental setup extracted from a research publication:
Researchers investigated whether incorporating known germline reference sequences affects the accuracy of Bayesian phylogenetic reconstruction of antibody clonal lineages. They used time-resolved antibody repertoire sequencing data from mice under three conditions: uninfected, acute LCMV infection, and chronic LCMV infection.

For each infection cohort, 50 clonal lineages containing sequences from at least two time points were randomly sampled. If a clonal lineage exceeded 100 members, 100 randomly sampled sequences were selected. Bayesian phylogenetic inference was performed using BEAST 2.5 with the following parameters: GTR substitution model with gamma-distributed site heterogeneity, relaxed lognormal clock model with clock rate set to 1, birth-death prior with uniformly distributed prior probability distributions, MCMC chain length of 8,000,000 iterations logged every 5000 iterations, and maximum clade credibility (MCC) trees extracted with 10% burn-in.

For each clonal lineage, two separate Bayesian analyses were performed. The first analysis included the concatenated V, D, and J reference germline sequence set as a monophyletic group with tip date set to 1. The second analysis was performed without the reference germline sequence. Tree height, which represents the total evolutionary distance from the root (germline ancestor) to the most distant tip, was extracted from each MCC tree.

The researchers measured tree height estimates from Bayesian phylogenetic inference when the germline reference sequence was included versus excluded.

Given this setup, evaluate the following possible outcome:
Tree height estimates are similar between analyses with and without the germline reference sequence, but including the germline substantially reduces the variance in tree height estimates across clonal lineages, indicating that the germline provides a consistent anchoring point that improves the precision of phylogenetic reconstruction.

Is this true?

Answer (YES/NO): NO